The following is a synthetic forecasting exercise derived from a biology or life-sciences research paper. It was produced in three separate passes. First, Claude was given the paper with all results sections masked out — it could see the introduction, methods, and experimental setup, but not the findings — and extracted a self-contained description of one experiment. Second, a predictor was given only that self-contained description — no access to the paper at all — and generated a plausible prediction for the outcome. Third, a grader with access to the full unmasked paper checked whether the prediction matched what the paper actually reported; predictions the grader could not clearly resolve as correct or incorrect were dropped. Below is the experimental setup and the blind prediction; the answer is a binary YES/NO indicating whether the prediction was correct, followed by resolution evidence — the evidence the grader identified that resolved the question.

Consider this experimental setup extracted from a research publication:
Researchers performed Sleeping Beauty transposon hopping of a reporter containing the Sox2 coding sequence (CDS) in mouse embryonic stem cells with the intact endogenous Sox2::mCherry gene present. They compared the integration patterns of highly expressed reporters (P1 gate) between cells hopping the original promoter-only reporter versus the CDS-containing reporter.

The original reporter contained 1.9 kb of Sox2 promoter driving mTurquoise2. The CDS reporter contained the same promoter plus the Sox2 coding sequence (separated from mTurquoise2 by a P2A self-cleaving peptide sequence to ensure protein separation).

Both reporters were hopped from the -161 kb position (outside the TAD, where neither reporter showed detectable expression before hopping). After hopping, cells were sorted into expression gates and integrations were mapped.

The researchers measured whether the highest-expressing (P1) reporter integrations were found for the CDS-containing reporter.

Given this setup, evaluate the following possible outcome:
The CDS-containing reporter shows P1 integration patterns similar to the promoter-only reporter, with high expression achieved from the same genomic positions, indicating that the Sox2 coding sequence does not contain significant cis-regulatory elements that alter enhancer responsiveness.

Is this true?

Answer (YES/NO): NO